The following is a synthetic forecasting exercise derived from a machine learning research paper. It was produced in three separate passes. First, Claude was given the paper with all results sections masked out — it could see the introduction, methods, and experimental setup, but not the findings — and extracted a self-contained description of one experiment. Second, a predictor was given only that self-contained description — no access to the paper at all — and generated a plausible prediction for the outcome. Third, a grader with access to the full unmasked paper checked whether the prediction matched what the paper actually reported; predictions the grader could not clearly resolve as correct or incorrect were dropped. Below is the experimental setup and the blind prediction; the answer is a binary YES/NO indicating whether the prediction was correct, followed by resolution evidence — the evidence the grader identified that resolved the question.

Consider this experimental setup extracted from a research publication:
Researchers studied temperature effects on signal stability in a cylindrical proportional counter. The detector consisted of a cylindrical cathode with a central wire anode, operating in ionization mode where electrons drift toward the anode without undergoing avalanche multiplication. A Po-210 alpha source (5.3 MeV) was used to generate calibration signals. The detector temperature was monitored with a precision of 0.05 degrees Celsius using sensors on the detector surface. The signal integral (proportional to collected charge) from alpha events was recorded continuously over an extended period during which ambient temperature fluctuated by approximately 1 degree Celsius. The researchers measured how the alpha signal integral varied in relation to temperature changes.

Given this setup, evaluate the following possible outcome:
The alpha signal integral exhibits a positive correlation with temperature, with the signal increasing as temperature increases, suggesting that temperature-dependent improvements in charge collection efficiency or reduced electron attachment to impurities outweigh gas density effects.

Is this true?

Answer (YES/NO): YES